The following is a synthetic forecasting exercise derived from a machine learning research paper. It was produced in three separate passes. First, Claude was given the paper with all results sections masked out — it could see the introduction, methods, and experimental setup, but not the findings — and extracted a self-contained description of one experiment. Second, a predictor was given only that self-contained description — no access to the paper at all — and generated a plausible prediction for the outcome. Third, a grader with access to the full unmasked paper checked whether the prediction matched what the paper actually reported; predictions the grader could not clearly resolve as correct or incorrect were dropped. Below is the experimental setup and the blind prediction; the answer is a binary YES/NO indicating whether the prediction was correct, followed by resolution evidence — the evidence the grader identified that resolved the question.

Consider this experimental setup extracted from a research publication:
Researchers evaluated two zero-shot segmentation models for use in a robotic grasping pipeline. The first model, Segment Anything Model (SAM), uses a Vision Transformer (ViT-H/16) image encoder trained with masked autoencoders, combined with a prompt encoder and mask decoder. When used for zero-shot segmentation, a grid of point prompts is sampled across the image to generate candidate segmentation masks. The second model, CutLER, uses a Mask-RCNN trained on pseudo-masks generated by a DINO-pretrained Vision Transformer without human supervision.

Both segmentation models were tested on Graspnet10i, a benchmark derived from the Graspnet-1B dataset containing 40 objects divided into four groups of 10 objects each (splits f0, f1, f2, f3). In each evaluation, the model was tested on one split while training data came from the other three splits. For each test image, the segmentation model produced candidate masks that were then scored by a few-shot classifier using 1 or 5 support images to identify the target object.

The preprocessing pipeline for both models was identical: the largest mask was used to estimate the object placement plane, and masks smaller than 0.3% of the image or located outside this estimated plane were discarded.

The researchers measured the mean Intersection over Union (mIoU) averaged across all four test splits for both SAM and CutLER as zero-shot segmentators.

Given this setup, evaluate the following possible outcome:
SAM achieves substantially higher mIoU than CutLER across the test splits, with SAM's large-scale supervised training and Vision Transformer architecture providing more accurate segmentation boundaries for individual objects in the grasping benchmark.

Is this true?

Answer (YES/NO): YES